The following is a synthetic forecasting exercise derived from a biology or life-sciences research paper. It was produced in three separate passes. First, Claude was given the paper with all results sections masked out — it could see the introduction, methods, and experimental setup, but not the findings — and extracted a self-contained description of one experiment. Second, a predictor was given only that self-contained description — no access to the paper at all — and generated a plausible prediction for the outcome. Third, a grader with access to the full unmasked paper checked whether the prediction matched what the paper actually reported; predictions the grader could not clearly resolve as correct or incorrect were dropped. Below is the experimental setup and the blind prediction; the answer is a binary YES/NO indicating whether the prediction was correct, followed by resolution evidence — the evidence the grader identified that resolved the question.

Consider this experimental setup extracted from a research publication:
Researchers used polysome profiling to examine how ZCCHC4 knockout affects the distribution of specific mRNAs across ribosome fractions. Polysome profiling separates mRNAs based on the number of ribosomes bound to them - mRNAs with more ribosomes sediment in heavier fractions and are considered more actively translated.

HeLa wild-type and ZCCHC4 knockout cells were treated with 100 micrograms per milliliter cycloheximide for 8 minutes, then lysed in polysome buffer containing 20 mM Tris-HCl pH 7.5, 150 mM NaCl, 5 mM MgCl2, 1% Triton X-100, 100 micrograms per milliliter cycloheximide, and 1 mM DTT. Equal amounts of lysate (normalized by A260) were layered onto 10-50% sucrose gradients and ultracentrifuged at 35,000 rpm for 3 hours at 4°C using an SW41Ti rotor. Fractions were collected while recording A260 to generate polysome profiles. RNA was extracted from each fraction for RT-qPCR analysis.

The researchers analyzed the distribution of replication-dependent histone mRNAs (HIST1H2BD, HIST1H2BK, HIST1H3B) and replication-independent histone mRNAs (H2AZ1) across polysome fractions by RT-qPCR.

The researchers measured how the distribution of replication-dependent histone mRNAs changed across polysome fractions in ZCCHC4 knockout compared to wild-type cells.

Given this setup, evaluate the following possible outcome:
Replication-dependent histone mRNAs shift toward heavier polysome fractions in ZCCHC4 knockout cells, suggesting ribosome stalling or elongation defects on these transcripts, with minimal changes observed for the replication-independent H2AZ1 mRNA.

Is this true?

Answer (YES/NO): NO